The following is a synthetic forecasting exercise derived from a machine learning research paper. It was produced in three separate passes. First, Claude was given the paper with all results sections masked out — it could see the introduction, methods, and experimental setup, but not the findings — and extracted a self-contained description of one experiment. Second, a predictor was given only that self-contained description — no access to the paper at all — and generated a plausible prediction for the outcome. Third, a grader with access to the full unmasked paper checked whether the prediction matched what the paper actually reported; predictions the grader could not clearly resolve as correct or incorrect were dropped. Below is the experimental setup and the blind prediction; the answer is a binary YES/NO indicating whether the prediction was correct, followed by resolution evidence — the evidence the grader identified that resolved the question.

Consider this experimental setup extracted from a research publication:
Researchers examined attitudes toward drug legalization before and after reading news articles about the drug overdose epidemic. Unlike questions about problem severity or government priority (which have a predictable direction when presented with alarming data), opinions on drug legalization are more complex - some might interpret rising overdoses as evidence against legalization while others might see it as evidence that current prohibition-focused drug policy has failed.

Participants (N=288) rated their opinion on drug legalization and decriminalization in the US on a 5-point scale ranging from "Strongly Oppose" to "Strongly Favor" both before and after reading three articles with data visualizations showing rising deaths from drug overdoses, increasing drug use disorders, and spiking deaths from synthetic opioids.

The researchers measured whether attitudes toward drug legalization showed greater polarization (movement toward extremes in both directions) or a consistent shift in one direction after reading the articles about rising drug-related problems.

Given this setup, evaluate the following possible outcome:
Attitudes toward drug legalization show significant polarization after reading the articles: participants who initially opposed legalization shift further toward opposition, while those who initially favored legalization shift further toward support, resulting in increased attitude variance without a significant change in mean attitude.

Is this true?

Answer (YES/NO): NO